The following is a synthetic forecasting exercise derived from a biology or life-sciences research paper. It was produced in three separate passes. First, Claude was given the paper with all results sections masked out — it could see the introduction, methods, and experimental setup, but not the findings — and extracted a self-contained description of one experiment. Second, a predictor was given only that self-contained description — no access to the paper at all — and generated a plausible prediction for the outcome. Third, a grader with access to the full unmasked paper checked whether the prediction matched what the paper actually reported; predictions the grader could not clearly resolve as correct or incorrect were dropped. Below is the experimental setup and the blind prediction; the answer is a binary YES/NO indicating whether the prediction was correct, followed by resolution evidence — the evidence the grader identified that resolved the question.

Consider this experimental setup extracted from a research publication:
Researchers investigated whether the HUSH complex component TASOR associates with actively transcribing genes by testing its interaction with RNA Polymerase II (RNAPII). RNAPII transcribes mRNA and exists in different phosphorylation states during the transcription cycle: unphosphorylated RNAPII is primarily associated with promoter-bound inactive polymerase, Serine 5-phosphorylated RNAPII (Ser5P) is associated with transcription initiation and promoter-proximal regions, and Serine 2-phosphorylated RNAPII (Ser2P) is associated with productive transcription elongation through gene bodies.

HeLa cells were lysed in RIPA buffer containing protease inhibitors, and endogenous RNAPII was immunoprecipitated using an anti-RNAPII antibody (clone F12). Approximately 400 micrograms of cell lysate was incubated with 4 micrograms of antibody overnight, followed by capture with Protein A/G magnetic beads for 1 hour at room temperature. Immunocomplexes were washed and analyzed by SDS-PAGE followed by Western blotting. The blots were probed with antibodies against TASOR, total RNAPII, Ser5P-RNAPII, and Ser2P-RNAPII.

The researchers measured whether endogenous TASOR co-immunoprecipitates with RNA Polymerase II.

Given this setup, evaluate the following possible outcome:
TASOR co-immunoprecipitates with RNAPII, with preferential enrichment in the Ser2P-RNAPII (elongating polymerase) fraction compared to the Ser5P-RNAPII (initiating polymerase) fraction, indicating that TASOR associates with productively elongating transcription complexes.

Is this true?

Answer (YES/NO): YES